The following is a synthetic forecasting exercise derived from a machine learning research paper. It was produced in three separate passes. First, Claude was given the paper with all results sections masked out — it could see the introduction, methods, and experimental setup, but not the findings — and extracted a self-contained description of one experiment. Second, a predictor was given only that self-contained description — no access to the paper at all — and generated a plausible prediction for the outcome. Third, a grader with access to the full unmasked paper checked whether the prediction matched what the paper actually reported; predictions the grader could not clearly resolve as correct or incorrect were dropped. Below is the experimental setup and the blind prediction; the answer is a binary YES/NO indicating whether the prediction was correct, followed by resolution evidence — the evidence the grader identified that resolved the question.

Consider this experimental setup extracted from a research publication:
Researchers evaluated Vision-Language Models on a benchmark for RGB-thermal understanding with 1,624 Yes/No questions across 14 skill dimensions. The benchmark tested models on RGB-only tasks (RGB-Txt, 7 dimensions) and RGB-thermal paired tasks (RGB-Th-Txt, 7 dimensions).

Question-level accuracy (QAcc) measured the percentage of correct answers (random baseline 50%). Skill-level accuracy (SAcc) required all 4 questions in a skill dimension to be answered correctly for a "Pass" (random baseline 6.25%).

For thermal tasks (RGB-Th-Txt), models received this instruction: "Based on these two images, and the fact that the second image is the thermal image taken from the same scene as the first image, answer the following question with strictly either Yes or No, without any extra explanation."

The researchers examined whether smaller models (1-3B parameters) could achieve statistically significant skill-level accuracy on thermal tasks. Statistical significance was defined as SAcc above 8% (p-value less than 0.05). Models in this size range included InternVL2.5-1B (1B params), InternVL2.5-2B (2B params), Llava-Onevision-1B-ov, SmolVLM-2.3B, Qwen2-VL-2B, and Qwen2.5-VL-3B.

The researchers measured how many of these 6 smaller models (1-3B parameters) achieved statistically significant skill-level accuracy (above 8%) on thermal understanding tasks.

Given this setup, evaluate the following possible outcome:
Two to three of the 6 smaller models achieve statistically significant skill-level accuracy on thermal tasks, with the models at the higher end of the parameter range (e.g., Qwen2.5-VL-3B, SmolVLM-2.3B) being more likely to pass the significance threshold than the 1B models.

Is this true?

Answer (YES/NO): NO